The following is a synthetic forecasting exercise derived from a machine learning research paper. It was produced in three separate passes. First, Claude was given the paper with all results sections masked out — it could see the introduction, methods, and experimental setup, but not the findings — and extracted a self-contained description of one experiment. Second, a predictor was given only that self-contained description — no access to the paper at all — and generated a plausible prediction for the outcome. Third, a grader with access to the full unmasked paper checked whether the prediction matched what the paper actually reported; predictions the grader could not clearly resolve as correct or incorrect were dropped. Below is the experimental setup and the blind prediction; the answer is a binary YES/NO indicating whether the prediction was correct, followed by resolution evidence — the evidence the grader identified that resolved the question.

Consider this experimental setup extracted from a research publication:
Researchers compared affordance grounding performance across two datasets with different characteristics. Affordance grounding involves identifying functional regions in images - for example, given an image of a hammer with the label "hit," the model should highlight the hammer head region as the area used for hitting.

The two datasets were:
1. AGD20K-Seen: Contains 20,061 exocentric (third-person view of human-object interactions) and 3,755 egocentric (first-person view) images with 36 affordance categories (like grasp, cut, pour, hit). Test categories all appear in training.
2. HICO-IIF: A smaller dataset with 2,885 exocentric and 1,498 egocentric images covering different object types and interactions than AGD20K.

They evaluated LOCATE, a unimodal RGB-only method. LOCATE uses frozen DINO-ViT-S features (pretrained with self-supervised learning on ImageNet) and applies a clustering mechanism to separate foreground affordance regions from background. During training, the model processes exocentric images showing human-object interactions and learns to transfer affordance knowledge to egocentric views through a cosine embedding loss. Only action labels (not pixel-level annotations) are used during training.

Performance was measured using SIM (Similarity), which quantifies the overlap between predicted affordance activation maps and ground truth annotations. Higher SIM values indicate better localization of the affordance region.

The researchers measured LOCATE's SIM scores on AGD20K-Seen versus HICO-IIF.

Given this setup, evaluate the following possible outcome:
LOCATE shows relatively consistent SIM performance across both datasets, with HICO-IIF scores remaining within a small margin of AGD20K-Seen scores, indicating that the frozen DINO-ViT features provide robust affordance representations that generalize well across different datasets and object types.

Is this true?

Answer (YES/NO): NO